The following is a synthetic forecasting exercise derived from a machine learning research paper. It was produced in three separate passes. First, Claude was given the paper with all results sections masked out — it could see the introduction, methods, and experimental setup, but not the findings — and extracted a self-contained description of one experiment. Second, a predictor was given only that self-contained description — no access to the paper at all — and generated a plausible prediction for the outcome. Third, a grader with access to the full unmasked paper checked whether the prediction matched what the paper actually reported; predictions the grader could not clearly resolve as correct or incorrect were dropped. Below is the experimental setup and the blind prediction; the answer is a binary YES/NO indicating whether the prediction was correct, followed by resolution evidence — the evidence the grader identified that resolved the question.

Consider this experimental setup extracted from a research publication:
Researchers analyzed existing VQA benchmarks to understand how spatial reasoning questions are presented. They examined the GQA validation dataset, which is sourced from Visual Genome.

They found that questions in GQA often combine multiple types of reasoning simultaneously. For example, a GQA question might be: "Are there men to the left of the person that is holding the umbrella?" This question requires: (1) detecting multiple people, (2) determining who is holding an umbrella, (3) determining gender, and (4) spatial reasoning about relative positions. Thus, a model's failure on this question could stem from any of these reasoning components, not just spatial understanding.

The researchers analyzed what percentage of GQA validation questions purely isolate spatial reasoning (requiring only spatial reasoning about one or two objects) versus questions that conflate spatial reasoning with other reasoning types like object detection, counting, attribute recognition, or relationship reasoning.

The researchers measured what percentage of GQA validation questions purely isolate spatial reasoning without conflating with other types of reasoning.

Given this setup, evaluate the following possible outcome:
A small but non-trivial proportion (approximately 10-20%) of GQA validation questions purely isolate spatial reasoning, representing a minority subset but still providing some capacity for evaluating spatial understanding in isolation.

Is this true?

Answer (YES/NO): NO